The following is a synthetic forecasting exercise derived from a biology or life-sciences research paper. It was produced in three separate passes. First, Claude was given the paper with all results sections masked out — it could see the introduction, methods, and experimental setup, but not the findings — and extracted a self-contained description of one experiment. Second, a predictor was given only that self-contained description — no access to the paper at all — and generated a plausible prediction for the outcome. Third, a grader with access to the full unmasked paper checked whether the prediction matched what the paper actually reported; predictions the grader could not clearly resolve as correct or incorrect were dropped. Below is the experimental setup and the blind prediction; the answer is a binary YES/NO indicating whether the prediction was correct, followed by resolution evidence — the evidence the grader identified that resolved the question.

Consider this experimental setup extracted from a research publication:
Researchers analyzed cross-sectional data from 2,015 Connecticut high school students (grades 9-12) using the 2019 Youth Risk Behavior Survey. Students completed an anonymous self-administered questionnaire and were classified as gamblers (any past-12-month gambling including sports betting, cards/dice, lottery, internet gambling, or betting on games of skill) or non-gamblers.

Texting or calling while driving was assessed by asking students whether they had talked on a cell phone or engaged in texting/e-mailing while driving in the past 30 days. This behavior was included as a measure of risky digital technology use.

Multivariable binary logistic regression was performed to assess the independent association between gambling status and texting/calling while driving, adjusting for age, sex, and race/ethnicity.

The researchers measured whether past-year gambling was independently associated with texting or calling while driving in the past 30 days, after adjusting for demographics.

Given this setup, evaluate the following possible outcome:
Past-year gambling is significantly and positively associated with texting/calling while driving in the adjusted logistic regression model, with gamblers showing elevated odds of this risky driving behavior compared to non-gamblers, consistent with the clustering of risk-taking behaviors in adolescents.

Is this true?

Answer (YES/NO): YES